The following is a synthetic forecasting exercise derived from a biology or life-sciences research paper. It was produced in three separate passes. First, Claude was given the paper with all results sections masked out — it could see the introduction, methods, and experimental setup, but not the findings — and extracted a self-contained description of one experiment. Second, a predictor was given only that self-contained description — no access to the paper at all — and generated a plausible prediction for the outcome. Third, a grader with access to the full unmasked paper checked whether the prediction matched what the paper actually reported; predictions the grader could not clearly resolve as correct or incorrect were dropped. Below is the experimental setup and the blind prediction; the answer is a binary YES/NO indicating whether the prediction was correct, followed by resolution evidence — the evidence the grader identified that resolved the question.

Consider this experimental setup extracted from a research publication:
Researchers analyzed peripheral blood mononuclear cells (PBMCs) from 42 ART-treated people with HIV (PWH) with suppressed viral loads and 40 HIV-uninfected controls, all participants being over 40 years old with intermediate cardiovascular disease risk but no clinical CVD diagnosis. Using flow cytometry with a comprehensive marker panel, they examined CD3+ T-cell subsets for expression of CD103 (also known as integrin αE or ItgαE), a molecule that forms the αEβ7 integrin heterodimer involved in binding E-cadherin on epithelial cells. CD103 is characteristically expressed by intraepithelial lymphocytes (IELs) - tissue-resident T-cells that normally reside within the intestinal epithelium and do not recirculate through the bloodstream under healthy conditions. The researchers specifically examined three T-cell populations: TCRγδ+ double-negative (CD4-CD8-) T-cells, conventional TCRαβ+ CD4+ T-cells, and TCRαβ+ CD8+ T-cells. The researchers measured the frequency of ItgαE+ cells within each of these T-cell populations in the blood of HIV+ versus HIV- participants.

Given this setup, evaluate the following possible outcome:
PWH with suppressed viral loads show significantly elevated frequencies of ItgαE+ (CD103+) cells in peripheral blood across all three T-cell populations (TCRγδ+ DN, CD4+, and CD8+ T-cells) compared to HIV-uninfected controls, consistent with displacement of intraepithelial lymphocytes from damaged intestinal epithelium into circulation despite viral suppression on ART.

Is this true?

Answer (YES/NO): NO